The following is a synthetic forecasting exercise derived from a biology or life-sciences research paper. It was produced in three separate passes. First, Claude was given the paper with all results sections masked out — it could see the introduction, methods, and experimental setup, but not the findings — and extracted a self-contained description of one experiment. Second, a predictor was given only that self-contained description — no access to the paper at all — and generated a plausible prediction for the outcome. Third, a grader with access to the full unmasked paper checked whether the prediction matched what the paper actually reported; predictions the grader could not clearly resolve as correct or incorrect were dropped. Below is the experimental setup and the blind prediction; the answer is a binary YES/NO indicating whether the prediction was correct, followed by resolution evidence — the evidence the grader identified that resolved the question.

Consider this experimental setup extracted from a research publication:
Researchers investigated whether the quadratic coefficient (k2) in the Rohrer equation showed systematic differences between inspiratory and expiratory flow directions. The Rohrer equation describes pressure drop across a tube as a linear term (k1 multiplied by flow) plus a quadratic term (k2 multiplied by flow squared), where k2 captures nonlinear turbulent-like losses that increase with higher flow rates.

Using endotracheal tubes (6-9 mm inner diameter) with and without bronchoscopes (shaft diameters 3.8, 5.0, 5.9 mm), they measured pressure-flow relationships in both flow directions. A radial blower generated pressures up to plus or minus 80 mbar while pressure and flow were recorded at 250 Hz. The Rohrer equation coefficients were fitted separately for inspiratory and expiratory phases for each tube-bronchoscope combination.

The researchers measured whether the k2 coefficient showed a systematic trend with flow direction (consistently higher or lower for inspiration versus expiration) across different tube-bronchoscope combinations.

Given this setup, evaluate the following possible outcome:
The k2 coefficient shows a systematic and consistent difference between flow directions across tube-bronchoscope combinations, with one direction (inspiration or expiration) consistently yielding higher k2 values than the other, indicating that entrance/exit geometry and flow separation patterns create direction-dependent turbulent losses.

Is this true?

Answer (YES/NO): NO